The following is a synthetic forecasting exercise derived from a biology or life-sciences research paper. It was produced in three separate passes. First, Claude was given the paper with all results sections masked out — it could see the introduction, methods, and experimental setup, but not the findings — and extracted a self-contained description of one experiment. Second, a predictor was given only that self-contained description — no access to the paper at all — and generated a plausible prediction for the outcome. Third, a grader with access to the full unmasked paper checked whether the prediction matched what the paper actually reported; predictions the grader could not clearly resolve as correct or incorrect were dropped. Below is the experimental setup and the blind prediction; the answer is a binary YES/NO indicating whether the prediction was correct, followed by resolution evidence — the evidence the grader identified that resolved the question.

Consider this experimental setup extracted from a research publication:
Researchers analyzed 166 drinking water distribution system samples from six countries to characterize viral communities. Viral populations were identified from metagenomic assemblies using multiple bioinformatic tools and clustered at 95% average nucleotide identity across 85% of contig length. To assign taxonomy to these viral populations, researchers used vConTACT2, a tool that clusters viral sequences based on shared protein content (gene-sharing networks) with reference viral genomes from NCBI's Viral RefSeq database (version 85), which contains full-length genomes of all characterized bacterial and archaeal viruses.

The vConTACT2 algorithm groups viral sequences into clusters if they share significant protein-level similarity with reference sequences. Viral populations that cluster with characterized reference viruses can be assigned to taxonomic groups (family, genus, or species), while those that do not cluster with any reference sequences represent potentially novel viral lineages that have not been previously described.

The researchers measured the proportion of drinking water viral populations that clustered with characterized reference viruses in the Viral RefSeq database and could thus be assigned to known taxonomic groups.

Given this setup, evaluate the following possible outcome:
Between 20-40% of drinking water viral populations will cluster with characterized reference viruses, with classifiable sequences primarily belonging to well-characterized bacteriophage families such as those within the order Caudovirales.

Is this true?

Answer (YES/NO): NO